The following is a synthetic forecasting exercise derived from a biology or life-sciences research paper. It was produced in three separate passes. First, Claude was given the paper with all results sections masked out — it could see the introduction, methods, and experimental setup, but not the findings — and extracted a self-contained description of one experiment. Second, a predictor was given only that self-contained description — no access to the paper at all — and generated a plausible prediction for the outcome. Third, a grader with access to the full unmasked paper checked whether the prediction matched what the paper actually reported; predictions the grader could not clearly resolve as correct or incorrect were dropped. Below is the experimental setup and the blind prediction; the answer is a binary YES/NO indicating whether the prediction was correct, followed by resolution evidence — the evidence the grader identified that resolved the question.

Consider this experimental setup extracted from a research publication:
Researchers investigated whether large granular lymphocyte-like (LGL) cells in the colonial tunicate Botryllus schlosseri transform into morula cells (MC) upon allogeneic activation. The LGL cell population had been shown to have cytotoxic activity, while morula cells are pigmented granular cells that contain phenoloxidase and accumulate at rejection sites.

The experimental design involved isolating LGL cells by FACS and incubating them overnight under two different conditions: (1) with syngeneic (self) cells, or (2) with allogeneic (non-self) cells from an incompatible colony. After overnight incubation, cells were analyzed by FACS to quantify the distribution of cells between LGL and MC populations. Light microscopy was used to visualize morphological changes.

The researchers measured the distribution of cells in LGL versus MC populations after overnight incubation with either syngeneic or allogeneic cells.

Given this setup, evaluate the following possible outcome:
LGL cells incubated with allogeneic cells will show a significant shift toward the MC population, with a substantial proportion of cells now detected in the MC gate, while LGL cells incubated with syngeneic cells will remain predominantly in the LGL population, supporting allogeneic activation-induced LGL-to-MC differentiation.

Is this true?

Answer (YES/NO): YES